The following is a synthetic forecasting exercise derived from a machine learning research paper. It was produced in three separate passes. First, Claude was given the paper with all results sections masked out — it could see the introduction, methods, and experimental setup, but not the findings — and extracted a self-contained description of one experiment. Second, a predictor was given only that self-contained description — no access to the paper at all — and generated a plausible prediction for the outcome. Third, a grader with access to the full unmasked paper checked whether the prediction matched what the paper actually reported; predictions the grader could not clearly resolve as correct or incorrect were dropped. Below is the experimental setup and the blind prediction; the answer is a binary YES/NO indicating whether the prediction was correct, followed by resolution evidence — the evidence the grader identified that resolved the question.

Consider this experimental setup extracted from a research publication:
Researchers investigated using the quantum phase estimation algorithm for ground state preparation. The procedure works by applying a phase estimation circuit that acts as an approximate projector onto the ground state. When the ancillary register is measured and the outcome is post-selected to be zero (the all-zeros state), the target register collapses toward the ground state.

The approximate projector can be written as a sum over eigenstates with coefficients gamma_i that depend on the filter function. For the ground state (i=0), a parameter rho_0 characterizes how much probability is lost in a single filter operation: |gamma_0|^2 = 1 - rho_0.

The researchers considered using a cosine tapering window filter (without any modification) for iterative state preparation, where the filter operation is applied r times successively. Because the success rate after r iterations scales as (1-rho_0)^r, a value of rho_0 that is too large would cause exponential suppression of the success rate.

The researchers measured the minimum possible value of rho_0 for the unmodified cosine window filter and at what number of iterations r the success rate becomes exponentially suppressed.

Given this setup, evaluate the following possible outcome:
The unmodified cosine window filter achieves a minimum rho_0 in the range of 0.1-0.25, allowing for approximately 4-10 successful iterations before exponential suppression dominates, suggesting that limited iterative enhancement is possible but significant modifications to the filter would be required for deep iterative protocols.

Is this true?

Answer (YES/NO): YES